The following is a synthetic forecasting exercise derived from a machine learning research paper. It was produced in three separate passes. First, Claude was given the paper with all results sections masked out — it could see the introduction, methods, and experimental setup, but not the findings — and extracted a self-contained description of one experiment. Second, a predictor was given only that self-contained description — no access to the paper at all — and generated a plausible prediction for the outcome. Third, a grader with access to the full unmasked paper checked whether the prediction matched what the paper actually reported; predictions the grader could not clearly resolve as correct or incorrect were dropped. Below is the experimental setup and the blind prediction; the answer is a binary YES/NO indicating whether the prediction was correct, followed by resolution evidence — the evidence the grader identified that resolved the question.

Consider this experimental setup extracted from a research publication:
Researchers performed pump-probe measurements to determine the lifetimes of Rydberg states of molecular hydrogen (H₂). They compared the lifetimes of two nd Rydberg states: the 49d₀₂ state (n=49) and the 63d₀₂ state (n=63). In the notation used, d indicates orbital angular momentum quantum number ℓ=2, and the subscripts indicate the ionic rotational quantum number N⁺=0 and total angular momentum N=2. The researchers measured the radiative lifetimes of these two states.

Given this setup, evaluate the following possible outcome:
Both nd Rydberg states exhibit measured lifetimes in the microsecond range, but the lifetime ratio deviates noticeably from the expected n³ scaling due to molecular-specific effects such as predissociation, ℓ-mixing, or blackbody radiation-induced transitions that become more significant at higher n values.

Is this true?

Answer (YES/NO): NO